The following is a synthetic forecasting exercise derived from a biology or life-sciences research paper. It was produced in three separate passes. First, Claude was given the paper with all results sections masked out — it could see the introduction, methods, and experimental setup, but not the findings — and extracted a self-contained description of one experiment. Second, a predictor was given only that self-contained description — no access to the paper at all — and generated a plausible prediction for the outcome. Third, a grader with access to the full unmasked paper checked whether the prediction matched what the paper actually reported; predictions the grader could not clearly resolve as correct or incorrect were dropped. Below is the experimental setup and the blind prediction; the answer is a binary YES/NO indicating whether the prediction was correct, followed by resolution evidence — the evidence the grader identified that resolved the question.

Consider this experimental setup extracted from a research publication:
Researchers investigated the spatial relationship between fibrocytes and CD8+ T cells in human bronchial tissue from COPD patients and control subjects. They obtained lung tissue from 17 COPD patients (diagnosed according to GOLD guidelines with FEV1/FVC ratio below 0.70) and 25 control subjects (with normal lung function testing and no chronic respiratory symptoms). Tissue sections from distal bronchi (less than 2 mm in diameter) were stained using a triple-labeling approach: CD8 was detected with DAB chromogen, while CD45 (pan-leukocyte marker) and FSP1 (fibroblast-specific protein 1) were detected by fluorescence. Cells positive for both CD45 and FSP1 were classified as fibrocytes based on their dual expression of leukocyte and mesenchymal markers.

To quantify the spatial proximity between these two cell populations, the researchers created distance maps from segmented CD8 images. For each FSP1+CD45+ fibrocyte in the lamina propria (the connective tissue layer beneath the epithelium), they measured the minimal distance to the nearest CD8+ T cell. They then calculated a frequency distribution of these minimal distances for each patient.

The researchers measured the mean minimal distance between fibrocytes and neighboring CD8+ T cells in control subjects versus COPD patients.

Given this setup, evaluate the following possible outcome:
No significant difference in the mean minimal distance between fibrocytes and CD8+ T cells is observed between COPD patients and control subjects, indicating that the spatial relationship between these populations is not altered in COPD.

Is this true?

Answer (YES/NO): NO